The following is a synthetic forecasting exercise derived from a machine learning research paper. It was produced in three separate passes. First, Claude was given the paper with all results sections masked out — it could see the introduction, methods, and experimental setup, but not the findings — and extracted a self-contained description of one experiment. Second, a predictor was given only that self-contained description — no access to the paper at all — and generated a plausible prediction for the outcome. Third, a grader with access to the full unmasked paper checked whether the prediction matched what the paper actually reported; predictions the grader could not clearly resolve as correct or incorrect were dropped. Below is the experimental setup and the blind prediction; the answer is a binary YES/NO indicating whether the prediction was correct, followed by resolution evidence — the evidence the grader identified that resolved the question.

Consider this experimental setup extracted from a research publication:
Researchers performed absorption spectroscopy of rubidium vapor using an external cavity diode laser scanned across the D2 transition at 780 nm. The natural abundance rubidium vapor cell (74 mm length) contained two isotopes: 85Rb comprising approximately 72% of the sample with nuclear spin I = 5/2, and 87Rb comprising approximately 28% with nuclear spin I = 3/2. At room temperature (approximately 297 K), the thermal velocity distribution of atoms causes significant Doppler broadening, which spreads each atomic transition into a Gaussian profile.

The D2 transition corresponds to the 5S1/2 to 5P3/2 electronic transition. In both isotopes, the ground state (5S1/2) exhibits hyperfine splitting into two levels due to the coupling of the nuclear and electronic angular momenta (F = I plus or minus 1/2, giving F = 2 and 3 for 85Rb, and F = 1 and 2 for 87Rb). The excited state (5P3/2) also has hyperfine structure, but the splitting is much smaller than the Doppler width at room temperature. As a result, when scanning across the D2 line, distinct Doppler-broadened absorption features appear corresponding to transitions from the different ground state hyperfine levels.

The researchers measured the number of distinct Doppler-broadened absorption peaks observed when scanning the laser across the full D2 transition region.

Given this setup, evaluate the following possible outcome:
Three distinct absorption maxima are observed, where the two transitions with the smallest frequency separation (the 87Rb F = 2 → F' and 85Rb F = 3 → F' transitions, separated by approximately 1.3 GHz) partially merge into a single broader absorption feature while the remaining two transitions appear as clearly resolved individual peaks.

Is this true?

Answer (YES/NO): NO